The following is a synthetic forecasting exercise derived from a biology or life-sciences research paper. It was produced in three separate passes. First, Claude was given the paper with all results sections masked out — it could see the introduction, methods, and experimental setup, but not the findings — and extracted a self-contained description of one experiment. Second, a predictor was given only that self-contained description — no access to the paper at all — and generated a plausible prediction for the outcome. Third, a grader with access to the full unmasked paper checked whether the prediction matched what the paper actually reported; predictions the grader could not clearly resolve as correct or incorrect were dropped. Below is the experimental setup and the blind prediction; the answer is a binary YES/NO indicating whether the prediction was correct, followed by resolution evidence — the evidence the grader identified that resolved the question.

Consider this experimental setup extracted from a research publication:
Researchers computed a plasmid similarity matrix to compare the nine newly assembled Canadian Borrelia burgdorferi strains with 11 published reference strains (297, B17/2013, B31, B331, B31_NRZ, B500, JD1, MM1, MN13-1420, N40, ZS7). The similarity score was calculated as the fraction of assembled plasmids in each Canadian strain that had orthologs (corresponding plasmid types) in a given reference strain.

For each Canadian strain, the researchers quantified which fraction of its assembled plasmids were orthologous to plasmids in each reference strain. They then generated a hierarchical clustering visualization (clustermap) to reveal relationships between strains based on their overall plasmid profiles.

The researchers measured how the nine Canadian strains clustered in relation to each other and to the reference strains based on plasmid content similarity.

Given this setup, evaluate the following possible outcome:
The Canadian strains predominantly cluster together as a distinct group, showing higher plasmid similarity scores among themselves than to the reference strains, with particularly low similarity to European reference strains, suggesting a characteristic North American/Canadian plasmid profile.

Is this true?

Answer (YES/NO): NO